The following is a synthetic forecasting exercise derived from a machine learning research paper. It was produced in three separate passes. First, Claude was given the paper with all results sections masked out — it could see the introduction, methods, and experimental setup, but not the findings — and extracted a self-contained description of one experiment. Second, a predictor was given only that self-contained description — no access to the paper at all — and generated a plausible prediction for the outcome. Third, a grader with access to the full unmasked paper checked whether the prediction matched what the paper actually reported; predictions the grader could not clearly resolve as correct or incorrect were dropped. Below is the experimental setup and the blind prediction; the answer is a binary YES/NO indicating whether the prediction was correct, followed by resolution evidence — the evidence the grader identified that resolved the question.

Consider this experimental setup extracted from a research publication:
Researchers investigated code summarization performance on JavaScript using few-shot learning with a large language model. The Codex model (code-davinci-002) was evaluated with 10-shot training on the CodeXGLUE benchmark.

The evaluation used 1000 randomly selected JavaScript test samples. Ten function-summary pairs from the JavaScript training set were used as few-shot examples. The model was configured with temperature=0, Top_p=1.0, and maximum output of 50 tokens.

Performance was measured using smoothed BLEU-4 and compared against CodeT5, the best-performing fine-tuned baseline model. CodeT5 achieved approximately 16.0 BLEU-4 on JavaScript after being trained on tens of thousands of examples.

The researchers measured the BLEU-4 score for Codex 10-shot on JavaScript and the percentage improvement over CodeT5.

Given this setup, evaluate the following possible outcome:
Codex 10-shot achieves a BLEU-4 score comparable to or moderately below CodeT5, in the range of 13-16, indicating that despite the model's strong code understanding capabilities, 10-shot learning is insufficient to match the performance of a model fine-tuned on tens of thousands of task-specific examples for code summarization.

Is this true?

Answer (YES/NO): NO